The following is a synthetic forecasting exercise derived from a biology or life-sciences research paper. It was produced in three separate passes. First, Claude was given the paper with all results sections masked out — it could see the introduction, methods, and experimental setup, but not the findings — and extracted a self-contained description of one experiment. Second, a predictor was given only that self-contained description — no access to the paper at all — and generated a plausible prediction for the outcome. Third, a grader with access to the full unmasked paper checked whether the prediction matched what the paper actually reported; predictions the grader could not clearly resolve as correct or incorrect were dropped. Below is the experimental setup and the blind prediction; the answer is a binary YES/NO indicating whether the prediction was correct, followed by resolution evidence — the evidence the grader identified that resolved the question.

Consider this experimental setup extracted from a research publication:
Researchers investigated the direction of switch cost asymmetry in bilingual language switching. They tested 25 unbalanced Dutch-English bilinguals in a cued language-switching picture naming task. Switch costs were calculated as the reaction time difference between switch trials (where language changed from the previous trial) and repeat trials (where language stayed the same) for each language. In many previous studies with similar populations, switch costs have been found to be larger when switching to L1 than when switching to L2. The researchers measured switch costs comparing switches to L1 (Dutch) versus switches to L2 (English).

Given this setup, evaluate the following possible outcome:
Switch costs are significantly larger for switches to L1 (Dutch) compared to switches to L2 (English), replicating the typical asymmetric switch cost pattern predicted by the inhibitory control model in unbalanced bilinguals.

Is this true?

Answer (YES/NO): NO